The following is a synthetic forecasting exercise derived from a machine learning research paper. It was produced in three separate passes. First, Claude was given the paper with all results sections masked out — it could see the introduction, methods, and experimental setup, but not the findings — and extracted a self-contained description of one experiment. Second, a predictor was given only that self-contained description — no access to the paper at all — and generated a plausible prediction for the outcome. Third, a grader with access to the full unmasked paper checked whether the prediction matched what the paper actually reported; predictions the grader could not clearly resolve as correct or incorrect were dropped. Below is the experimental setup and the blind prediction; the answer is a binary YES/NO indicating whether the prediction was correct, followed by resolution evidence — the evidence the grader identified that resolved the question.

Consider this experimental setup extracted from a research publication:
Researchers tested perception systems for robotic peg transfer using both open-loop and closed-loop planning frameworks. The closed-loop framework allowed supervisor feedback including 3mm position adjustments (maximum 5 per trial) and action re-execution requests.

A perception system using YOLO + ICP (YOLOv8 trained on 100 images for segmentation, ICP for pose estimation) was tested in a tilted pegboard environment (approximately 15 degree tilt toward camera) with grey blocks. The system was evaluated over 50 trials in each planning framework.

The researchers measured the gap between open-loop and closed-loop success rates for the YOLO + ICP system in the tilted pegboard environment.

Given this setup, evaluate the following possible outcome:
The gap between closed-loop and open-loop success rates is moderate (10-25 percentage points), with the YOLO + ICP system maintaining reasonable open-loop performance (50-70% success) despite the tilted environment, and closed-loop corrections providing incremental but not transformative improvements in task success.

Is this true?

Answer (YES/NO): NO